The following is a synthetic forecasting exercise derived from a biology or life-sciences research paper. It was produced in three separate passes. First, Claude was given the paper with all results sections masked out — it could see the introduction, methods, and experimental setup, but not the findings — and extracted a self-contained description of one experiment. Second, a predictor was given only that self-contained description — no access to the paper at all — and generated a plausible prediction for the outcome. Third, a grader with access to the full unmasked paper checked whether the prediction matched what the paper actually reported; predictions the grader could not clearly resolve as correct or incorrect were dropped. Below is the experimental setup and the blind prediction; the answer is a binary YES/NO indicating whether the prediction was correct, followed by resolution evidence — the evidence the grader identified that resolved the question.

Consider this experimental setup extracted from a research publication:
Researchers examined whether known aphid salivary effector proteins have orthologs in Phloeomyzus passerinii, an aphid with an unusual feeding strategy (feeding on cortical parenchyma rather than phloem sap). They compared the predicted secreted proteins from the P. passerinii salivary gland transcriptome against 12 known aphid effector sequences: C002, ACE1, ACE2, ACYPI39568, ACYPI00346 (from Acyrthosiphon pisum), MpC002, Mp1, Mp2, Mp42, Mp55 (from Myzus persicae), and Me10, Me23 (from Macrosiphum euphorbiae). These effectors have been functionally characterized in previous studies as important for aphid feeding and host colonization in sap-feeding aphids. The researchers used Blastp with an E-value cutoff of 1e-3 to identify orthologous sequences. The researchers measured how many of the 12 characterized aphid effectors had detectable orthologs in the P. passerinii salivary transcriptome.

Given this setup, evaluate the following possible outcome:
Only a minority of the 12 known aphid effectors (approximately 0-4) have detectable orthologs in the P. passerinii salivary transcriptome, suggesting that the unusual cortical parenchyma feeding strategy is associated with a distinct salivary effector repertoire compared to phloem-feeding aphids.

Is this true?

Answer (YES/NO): NO